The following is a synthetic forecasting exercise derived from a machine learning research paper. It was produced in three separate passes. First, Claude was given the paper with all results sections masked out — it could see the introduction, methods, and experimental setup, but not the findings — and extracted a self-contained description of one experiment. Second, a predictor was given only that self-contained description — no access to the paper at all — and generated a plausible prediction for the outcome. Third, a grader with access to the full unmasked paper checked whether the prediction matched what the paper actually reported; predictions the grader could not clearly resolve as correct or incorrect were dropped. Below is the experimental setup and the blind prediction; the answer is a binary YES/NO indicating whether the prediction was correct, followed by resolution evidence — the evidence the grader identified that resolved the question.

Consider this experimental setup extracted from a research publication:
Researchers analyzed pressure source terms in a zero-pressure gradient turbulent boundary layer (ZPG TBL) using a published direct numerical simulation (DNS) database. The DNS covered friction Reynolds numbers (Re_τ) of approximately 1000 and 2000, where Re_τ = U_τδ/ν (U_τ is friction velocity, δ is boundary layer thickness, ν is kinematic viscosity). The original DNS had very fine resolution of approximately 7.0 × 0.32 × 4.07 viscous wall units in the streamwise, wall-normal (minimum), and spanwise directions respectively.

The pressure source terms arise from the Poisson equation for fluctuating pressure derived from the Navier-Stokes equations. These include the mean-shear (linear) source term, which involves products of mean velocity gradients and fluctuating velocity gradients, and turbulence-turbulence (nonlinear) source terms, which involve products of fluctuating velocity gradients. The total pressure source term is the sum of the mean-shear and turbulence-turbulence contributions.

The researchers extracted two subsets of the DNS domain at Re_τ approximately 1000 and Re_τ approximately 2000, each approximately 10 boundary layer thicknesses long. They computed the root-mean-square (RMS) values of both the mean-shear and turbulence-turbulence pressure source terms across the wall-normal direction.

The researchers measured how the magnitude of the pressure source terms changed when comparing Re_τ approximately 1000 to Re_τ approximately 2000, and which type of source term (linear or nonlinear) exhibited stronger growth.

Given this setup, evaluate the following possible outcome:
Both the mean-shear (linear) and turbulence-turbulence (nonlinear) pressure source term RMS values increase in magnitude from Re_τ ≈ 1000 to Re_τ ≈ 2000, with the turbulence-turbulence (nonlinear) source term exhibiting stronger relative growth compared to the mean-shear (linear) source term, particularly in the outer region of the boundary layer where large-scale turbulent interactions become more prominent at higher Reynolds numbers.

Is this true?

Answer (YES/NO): NO